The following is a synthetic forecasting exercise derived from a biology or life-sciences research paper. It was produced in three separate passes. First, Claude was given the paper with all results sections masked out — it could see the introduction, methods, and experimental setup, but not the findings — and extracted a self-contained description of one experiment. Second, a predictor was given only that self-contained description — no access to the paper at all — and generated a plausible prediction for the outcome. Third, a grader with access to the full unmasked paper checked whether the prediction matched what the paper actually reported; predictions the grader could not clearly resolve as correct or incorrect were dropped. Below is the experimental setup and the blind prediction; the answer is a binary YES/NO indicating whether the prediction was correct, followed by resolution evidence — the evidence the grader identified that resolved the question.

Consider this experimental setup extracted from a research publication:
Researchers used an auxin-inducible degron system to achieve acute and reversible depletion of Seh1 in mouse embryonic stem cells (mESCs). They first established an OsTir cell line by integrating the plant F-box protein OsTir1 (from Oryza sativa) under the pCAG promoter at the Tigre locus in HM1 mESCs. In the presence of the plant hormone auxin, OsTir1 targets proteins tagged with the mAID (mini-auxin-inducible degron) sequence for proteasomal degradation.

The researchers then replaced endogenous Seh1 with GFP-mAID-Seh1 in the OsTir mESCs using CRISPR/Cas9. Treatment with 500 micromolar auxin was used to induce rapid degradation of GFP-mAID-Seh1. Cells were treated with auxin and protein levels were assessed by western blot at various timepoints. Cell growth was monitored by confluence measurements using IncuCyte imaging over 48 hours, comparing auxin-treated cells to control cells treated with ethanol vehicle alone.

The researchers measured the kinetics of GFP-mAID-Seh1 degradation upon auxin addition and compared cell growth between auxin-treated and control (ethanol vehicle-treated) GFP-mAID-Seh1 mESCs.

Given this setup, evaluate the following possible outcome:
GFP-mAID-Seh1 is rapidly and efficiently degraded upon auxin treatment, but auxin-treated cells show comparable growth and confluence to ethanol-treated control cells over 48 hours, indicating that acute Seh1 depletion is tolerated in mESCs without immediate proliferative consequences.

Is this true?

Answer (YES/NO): NO